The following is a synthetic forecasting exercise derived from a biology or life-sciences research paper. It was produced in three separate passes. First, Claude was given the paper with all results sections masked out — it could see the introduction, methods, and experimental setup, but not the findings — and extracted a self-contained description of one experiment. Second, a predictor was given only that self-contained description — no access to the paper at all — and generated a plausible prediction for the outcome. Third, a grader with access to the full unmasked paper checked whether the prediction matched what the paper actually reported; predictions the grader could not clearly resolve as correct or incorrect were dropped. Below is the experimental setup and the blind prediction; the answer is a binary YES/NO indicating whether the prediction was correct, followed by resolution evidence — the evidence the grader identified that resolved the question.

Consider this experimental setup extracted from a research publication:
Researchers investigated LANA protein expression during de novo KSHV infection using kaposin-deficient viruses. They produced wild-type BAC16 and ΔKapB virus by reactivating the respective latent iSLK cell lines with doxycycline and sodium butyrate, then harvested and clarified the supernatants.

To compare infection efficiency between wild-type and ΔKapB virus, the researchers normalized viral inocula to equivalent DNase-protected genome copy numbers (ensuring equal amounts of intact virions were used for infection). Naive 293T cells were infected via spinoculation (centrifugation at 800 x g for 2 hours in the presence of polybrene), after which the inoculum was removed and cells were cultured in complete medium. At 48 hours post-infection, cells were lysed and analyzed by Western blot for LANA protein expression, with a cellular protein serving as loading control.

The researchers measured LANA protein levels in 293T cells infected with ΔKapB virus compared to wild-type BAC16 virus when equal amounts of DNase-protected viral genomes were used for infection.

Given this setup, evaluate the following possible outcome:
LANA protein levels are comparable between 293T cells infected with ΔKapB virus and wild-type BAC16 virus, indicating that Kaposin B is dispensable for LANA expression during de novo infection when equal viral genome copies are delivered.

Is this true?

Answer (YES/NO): NO